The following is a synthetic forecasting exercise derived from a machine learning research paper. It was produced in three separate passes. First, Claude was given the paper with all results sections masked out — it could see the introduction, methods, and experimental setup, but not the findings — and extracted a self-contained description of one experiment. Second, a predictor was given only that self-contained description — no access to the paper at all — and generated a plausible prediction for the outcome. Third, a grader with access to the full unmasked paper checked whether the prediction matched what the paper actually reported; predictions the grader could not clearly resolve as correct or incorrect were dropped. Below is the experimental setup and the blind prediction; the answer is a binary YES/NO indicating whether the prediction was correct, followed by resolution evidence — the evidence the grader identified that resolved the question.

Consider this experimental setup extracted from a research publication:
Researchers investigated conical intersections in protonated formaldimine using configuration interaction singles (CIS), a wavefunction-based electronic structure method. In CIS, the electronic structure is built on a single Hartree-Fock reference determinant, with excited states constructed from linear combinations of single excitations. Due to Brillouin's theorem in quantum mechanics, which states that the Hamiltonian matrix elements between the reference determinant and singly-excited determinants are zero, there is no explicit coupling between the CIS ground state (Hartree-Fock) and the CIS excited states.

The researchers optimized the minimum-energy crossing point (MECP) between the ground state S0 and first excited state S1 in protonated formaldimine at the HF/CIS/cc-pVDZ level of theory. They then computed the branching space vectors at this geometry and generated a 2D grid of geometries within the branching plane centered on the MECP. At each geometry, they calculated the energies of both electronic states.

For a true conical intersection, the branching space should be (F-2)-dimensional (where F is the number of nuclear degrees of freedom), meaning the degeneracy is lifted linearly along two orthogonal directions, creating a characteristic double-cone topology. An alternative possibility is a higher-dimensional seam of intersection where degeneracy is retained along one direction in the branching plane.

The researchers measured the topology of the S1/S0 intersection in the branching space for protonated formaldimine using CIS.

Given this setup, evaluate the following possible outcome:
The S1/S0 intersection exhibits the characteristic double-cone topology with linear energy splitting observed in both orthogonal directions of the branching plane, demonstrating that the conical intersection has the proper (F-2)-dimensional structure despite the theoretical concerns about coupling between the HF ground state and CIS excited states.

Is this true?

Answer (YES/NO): NO